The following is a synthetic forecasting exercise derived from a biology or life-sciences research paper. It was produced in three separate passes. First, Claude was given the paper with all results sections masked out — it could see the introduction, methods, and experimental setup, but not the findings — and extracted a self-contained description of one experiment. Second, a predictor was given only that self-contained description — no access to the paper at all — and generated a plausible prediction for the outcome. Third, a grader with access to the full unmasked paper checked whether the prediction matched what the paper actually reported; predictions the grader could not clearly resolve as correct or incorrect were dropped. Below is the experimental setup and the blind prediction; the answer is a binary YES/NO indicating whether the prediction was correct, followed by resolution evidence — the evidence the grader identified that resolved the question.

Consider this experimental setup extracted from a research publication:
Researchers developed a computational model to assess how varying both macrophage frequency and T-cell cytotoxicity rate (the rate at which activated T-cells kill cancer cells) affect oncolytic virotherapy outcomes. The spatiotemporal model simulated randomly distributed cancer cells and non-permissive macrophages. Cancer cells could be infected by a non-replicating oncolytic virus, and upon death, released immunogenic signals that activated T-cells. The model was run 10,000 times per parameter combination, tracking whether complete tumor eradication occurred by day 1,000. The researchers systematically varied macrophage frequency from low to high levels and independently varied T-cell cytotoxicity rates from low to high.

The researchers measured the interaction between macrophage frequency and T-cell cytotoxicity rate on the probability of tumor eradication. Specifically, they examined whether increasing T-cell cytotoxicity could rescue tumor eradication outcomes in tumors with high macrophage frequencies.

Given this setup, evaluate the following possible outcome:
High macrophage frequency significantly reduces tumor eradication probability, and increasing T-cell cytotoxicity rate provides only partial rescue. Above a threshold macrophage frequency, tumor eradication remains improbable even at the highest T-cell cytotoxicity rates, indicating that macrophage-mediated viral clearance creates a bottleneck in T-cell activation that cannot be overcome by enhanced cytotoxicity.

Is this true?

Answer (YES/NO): NO